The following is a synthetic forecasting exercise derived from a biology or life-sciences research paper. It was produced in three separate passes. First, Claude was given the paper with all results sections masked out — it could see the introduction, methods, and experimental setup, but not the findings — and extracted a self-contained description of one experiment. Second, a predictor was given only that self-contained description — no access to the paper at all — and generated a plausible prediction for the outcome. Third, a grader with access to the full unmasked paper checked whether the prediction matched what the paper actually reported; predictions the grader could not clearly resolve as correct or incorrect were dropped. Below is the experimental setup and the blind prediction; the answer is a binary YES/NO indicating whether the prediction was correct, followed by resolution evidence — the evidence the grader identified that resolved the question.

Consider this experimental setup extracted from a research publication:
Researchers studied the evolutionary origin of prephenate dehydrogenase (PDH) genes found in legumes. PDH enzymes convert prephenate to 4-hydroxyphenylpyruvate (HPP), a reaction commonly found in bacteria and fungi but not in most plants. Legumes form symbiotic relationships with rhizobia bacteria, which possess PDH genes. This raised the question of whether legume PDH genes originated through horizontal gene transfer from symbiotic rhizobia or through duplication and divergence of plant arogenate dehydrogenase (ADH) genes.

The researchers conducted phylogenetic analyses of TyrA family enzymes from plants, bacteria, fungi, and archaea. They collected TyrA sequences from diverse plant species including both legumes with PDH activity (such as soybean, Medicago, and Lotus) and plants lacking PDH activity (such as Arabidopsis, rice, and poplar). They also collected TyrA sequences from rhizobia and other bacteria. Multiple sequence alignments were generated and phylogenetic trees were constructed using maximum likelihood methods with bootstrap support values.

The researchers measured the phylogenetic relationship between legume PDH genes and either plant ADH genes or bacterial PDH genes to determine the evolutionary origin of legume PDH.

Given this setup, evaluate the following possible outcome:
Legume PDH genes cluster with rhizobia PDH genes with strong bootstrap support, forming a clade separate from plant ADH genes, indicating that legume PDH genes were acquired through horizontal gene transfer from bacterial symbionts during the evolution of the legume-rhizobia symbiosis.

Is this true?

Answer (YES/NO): NO